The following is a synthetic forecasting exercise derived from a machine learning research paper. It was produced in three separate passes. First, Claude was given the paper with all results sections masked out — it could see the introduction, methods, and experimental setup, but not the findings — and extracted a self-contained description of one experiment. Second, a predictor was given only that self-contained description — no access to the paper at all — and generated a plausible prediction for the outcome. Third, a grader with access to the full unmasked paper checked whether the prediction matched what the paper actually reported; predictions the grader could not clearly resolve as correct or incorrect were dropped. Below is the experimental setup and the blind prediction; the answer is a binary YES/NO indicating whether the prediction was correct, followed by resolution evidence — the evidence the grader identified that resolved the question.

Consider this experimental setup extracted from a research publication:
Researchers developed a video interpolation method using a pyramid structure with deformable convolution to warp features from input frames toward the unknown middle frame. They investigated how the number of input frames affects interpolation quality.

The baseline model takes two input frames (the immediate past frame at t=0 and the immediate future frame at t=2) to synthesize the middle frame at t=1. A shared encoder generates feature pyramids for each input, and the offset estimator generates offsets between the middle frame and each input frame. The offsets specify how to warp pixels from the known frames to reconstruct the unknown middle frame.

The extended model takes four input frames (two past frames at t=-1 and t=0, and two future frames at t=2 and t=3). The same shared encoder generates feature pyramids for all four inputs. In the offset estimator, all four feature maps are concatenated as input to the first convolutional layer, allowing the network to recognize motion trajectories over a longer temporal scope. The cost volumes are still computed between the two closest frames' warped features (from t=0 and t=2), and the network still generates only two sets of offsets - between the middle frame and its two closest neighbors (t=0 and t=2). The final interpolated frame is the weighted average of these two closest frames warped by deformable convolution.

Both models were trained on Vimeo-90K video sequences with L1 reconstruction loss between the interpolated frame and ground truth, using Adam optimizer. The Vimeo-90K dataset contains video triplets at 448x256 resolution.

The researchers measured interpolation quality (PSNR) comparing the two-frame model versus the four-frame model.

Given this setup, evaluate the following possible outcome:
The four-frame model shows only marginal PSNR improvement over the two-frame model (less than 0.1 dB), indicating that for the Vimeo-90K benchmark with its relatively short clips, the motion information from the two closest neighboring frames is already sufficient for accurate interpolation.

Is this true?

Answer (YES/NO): NO